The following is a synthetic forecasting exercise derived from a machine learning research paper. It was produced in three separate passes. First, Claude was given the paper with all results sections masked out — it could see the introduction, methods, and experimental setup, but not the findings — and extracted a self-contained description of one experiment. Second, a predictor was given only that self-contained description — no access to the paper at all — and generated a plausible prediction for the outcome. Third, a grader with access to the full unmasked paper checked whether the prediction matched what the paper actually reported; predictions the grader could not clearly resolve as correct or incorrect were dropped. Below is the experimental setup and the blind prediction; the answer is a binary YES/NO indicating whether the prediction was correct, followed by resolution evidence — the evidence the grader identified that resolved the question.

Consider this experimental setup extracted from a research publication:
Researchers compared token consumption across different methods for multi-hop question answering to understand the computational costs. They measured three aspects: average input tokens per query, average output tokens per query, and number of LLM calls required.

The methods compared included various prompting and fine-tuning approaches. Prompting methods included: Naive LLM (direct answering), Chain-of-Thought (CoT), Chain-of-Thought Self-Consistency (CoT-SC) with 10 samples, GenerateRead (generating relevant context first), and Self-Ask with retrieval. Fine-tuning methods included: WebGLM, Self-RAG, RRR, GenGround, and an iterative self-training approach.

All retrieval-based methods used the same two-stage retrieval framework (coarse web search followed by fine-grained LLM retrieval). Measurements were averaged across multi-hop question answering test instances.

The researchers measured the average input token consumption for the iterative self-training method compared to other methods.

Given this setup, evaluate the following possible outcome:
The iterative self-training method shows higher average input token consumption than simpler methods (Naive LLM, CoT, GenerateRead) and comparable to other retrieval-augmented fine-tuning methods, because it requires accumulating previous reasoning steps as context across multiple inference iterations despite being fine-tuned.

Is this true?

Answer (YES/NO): NO